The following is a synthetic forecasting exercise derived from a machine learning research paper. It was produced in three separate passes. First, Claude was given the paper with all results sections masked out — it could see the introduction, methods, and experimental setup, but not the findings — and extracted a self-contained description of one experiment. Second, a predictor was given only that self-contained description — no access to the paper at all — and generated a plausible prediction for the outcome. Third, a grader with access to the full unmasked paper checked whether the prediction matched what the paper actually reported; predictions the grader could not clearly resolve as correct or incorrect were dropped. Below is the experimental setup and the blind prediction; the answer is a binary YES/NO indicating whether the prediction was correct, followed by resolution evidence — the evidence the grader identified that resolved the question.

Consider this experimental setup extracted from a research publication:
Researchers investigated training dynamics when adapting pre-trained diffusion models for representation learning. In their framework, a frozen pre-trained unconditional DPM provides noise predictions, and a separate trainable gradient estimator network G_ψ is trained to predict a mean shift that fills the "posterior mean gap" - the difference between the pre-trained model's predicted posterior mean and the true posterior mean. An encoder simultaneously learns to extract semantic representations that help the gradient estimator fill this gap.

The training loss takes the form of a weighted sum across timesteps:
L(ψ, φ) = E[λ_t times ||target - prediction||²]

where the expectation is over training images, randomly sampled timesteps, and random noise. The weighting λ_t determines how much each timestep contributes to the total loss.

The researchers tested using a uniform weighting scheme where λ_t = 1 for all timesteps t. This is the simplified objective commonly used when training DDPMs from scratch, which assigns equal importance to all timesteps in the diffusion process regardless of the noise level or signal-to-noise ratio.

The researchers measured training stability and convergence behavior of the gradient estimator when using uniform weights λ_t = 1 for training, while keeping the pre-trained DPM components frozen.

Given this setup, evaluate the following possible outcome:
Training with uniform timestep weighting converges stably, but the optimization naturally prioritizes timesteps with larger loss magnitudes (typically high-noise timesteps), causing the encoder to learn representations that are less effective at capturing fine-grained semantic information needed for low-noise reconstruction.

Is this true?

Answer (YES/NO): NO